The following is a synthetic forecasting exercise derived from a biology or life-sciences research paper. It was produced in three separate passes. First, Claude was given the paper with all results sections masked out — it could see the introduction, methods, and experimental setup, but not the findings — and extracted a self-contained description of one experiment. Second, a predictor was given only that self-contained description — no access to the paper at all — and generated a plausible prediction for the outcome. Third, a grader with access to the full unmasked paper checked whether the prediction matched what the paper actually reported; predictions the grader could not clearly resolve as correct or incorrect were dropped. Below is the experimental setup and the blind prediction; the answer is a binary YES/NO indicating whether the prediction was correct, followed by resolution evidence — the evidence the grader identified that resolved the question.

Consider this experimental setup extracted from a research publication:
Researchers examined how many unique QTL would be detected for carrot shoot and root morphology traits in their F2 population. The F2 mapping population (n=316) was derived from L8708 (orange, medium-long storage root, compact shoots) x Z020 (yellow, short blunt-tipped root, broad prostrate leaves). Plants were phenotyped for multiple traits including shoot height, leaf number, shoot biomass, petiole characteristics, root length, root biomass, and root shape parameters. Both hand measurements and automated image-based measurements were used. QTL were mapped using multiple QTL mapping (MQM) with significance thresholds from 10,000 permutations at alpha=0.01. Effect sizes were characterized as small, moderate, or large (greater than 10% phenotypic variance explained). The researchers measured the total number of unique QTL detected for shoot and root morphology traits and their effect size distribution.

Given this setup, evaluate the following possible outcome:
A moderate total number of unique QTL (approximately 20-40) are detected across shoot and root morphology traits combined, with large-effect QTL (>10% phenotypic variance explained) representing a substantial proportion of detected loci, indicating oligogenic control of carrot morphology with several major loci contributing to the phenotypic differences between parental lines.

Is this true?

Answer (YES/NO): NO